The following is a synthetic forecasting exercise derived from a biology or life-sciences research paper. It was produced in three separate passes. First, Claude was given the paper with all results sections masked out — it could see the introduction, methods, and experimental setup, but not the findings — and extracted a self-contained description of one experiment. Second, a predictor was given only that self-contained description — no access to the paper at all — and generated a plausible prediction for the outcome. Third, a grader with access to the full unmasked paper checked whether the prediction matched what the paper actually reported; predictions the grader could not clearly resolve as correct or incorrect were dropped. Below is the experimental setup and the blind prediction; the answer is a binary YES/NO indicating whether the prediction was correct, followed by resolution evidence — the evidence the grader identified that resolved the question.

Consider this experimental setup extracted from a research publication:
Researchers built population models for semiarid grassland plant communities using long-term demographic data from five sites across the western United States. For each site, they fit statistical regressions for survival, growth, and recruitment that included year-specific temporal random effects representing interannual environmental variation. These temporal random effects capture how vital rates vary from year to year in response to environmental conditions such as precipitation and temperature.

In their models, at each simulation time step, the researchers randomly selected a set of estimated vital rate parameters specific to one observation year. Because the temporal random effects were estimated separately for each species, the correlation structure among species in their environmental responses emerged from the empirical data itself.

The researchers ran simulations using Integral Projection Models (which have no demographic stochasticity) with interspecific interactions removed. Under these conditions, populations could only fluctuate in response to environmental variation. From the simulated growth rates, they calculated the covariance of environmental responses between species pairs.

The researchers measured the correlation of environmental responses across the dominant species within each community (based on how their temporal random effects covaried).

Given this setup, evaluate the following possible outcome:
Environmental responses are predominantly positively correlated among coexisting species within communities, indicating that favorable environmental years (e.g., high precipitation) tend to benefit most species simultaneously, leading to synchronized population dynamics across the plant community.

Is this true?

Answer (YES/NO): YES